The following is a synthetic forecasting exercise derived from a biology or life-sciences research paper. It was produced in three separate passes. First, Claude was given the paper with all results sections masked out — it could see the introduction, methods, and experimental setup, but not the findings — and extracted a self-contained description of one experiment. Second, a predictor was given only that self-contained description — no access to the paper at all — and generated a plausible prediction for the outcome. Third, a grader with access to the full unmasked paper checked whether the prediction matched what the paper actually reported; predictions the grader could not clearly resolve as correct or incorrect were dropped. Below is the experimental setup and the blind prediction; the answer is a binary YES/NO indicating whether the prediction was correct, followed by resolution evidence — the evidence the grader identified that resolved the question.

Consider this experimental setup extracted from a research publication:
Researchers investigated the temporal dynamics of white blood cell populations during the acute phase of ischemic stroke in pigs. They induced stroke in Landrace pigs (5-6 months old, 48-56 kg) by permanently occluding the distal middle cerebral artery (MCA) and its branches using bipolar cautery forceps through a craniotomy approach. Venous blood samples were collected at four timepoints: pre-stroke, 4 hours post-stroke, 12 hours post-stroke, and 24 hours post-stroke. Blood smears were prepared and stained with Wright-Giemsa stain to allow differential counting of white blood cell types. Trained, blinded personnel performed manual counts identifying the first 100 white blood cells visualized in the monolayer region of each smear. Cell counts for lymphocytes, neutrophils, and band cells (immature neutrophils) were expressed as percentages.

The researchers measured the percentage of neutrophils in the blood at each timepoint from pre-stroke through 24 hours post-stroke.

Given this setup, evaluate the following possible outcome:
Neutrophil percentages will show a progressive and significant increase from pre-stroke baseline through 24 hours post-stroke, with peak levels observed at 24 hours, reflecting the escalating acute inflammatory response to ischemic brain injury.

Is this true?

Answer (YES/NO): NO